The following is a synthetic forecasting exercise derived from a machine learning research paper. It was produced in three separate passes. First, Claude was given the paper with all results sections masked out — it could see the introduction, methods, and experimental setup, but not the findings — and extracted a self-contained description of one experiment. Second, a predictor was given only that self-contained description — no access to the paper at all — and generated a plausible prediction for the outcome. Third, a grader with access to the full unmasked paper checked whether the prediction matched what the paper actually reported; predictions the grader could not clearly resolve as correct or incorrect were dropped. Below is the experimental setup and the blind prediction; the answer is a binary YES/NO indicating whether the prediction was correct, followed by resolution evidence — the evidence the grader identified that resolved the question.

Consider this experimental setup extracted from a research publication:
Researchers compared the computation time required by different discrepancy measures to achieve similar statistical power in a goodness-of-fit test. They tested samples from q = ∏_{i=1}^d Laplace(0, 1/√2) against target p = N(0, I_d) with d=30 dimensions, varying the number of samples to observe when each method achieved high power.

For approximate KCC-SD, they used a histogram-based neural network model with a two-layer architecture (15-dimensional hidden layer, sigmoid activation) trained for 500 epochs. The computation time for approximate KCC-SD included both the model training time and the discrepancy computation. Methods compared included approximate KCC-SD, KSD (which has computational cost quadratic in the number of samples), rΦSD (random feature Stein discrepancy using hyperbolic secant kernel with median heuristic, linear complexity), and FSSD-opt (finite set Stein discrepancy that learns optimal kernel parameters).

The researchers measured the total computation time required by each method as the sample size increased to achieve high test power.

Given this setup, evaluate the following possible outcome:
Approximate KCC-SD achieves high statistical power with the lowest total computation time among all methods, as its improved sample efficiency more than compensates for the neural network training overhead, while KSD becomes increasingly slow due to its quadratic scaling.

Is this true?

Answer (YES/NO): NO